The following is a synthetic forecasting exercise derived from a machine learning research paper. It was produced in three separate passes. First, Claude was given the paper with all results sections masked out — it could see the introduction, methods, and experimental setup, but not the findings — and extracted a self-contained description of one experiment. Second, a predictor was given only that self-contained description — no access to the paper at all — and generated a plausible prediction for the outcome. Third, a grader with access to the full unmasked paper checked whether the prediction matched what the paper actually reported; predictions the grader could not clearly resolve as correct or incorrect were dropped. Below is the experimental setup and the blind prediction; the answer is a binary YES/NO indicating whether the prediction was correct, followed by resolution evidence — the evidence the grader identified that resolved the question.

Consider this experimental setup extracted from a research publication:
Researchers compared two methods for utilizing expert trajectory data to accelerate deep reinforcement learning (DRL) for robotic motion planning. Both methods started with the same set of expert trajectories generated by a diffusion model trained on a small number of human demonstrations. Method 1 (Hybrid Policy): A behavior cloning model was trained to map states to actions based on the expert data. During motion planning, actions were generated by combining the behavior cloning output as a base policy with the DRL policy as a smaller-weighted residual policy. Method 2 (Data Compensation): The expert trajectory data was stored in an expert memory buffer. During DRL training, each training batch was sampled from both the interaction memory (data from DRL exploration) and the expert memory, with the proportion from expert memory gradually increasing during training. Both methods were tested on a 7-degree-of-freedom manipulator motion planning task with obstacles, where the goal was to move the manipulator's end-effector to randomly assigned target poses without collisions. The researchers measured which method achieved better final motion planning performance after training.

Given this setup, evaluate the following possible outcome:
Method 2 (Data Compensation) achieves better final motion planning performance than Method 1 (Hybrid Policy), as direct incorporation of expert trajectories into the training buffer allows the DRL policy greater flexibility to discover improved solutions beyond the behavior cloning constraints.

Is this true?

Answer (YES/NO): YES